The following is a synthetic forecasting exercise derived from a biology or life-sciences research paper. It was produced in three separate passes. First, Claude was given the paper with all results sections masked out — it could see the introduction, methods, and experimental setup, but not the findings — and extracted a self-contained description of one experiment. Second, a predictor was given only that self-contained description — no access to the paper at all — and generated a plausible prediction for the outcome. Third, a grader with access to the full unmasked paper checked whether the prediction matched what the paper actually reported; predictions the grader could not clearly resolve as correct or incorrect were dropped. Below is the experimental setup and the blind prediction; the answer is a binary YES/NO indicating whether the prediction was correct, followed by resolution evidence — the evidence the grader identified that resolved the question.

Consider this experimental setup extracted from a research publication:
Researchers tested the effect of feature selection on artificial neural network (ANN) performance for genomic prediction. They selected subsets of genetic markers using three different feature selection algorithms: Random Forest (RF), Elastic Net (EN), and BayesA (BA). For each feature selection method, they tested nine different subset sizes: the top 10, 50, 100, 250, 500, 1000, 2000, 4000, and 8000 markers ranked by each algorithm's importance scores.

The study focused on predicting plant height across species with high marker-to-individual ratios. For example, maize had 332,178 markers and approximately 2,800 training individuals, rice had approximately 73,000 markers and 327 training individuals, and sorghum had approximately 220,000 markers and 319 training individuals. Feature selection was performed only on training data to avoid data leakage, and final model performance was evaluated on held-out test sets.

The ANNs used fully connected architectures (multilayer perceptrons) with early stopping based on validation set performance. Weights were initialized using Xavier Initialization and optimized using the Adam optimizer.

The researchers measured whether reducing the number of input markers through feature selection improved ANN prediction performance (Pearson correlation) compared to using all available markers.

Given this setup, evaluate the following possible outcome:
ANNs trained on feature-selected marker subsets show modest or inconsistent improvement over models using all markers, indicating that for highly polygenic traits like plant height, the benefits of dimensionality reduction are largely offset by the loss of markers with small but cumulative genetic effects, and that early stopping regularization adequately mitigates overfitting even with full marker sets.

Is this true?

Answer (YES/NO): NO